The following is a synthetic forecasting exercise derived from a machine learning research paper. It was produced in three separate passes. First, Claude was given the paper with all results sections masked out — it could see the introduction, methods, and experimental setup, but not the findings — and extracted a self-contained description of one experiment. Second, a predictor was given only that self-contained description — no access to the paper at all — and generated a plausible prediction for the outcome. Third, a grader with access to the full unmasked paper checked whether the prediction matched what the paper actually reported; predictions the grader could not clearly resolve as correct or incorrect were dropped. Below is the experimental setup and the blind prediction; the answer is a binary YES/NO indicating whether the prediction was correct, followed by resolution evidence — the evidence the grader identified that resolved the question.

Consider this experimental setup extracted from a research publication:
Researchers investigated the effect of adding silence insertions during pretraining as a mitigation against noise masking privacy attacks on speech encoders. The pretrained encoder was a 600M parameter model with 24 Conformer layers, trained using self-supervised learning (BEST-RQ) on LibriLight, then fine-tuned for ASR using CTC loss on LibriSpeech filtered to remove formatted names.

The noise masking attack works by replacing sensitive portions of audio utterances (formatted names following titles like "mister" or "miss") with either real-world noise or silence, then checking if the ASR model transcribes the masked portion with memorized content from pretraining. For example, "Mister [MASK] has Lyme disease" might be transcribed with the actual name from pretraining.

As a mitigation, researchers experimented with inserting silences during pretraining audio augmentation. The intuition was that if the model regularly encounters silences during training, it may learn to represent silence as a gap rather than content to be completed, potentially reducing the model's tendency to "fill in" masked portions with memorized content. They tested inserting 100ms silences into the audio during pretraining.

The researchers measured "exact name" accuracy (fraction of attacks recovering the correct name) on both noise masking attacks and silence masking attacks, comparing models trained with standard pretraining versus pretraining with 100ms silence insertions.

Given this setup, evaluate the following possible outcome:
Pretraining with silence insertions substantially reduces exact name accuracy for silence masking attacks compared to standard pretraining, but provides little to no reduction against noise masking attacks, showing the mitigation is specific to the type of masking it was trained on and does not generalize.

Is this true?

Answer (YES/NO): NO